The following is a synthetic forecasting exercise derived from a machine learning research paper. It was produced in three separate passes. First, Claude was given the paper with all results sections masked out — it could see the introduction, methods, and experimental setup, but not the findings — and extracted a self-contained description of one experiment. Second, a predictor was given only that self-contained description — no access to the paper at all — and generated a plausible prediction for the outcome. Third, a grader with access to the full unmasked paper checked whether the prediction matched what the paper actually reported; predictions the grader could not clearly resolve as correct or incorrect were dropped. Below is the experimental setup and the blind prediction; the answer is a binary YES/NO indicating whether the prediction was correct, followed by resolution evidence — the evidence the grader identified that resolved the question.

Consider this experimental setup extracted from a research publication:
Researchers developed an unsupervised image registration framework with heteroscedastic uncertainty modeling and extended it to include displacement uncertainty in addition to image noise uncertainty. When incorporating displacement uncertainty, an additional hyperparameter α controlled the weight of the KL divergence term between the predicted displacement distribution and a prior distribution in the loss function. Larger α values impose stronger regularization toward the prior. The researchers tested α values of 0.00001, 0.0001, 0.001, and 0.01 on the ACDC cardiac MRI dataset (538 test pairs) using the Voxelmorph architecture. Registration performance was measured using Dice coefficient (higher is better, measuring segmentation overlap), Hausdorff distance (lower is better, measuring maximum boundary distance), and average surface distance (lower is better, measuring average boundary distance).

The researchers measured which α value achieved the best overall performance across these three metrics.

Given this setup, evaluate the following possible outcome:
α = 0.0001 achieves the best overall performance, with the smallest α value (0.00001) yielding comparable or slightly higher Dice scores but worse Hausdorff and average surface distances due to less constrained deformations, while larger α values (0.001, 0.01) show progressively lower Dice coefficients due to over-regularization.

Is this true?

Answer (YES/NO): NO